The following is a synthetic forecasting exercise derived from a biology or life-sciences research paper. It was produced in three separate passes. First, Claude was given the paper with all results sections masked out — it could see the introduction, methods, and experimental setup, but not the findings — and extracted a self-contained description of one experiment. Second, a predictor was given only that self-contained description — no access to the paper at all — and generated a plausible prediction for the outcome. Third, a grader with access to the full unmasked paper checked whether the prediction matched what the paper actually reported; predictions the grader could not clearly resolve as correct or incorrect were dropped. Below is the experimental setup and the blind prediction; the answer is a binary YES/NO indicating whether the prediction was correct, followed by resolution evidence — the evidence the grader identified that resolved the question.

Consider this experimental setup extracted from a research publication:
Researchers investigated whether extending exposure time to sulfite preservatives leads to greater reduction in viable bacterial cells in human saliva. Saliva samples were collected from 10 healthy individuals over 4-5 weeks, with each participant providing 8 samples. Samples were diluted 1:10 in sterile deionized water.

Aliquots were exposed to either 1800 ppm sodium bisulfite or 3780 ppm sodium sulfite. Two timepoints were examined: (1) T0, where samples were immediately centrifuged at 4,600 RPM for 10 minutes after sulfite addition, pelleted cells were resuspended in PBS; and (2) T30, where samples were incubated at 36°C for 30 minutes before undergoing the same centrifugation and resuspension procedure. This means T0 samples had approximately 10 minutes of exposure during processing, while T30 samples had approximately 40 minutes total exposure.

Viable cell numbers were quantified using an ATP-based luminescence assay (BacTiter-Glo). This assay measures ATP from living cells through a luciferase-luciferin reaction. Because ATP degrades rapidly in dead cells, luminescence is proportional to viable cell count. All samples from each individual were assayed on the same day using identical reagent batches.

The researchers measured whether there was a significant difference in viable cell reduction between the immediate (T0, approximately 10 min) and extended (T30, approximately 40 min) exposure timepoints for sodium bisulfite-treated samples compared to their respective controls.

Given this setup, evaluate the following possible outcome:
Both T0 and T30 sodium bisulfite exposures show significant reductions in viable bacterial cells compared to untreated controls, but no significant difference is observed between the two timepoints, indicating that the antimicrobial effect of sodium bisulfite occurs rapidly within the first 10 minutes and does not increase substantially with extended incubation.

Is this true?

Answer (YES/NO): YES